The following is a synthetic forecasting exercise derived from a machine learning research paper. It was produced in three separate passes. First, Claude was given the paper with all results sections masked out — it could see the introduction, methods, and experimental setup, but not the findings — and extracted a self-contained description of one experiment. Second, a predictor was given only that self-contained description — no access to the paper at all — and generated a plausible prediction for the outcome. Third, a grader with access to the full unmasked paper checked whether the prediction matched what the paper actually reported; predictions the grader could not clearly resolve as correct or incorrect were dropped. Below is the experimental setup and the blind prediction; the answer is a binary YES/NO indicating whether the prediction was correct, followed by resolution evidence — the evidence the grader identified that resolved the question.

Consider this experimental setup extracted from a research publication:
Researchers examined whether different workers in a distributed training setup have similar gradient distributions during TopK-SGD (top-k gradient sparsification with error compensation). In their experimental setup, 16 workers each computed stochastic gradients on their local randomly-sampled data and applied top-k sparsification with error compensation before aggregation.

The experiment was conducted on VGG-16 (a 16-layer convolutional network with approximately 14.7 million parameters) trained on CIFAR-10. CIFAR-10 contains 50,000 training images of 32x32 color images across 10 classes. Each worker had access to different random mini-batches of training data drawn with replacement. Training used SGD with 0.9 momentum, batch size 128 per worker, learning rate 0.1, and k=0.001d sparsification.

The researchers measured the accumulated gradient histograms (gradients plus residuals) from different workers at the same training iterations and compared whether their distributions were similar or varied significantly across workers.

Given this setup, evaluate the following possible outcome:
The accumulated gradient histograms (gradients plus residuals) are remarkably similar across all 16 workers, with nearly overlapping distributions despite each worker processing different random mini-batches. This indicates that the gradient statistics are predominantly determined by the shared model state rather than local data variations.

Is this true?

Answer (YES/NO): YES